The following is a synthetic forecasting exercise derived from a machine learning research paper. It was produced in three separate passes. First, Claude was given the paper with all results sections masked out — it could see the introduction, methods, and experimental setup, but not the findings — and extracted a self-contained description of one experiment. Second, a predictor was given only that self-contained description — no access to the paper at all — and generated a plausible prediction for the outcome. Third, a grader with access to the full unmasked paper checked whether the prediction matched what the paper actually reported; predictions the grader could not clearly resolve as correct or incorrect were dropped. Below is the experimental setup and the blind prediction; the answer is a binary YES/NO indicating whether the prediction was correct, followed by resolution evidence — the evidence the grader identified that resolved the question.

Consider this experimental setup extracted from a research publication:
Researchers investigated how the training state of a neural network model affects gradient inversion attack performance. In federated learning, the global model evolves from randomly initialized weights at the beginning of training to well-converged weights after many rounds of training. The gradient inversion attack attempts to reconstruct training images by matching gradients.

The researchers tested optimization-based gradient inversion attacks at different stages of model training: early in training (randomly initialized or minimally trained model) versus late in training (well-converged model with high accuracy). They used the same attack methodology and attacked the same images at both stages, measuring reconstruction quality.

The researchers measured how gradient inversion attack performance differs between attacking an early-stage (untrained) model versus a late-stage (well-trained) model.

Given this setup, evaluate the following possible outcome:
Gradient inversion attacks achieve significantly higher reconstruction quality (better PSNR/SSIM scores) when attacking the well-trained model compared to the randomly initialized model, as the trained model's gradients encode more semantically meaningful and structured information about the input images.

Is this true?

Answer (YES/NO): NO